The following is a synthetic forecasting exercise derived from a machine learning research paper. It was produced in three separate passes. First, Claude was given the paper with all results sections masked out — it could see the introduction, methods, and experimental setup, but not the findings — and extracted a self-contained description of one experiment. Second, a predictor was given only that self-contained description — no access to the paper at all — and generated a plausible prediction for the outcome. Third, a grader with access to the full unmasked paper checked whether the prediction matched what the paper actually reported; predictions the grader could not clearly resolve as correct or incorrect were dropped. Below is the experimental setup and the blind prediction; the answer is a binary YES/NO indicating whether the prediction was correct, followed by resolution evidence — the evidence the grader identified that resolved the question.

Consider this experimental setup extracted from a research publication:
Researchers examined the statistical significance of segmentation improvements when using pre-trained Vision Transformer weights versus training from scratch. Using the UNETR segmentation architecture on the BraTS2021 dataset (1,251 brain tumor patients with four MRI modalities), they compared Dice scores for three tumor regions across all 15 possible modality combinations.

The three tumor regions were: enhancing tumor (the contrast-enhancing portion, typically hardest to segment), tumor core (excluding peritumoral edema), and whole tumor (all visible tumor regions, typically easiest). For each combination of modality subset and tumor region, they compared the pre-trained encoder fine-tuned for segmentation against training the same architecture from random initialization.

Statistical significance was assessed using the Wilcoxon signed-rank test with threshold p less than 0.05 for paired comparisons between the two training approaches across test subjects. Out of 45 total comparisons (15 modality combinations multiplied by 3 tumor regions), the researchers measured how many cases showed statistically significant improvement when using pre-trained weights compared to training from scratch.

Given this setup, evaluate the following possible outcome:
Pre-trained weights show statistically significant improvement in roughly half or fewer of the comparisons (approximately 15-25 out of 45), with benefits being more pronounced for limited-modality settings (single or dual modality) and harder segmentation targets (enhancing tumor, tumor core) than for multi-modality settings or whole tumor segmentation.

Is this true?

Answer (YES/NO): NO